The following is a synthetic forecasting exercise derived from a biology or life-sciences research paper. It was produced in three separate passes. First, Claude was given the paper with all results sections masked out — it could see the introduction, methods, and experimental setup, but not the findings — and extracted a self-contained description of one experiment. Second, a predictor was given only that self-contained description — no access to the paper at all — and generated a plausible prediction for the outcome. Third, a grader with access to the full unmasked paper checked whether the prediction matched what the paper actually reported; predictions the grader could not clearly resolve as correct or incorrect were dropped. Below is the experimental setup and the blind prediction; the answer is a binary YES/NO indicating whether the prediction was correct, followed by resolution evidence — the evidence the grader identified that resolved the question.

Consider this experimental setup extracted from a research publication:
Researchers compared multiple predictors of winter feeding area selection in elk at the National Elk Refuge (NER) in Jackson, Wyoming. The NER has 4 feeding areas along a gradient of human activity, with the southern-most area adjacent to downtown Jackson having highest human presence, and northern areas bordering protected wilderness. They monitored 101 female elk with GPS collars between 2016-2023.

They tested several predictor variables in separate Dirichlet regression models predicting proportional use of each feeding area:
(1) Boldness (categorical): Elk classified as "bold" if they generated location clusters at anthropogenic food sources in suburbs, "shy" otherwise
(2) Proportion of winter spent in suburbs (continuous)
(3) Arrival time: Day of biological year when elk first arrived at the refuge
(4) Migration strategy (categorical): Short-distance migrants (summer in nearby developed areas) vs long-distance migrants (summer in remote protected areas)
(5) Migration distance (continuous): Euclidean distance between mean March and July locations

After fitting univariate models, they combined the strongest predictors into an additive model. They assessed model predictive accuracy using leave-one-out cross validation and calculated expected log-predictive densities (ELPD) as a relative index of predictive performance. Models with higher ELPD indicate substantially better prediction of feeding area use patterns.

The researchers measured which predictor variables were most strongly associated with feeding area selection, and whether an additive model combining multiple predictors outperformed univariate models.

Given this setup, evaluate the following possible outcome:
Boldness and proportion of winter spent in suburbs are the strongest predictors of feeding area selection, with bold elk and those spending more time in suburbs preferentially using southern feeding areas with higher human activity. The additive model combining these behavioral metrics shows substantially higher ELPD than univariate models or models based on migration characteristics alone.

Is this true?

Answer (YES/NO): NO